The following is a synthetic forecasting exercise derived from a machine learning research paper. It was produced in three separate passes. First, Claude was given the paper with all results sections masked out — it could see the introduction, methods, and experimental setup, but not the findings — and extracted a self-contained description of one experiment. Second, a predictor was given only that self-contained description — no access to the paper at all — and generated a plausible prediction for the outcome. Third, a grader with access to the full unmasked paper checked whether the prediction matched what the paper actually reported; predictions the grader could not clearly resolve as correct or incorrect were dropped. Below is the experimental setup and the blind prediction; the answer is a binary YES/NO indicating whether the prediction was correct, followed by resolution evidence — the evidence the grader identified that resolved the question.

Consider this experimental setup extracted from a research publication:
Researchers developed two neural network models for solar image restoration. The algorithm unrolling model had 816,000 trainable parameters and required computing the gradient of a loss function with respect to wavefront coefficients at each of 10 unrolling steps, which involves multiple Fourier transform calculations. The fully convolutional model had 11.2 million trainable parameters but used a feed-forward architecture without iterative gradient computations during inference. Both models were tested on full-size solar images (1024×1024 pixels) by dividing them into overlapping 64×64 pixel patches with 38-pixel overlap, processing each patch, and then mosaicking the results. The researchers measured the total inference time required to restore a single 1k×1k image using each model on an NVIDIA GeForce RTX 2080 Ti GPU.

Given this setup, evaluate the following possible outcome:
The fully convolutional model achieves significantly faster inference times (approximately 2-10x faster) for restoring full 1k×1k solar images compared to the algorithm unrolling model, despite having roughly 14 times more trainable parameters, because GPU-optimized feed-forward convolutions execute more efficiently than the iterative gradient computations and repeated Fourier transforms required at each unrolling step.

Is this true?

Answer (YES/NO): NO